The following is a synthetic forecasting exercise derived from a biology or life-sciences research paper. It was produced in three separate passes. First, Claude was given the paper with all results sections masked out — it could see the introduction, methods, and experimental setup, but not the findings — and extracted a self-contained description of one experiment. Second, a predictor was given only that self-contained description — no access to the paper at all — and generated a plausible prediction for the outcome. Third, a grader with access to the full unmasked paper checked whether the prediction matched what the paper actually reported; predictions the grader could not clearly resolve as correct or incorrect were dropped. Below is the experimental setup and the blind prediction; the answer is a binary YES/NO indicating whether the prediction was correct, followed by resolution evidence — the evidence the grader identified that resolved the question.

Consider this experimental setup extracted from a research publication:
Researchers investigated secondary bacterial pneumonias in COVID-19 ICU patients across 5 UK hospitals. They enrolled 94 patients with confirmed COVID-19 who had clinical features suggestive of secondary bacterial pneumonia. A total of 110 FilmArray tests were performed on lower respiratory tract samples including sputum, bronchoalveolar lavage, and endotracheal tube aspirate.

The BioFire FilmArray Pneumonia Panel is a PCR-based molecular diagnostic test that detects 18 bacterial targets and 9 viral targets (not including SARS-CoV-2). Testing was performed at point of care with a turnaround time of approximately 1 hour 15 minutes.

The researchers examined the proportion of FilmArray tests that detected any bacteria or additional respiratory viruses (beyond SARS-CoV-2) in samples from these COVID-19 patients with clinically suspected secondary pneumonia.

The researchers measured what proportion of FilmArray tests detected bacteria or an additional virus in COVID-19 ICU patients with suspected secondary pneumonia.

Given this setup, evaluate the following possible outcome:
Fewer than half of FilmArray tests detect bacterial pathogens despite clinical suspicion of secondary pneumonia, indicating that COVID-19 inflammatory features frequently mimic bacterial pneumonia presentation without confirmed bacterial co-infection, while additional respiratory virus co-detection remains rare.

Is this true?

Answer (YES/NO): NO